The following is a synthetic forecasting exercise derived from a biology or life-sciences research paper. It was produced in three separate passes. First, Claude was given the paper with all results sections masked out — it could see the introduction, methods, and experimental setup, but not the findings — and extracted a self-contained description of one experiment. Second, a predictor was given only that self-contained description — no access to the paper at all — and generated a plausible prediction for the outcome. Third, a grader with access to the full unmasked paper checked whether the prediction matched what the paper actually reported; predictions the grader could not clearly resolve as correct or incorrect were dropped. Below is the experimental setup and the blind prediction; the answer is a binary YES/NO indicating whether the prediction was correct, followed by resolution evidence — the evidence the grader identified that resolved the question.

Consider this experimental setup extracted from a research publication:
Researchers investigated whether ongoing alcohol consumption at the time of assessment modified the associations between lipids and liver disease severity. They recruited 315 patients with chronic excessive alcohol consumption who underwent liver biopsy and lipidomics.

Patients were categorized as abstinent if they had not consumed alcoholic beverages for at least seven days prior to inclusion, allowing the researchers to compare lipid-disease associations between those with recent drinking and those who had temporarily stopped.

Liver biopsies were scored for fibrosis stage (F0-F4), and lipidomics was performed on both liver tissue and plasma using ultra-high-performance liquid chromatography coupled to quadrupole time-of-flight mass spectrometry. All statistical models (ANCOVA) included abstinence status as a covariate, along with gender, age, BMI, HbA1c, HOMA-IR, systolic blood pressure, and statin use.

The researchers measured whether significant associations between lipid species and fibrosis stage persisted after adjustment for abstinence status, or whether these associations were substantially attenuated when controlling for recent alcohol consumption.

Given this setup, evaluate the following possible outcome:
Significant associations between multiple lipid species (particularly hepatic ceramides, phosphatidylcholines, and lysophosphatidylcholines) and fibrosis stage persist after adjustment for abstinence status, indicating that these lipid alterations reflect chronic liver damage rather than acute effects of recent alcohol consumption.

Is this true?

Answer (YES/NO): YES